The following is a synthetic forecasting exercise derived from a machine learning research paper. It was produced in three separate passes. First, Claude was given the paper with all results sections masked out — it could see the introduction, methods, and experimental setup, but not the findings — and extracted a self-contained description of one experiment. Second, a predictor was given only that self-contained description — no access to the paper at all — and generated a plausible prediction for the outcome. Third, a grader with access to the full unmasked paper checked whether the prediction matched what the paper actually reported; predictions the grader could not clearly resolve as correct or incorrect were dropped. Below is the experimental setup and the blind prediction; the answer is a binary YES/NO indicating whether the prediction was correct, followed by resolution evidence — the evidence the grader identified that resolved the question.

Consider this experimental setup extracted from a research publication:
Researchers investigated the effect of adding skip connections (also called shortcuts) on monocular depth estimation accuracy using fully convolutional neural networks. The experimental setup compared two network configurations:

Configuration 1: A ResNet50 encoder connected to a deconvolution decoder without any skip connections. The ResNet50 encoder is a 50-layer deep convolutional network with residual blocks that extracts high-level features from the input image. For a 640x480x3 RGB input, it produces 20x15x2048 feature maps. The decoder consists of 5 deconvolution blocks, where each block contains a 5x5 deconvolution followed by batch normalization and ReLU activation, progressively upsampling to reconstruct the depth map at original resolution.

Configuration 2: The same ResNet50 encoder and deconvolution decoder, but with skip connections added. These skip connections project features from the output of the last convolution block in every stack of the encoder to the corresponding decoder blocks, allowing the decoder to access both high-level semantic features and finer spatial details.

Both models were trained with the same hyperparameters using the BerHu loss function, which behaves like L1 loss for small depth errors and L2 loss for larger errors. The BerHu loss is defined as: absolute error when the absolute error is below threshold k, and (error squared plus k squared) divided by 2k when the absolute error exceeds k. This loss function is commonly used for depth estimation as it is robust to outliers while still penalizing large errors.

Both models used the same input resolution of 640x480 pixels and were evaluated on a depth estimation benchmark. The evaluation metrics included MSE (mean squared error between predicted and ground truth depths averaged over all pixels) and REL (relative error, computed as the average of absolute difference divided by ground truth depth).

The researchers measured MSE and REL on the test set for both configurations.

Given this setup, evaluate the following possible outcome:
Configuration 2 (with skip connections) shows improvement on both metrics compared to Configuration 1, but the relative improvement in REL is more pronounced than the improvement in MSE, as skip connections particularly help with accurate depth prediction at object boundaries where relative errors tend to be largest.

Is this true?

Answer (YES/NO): NO